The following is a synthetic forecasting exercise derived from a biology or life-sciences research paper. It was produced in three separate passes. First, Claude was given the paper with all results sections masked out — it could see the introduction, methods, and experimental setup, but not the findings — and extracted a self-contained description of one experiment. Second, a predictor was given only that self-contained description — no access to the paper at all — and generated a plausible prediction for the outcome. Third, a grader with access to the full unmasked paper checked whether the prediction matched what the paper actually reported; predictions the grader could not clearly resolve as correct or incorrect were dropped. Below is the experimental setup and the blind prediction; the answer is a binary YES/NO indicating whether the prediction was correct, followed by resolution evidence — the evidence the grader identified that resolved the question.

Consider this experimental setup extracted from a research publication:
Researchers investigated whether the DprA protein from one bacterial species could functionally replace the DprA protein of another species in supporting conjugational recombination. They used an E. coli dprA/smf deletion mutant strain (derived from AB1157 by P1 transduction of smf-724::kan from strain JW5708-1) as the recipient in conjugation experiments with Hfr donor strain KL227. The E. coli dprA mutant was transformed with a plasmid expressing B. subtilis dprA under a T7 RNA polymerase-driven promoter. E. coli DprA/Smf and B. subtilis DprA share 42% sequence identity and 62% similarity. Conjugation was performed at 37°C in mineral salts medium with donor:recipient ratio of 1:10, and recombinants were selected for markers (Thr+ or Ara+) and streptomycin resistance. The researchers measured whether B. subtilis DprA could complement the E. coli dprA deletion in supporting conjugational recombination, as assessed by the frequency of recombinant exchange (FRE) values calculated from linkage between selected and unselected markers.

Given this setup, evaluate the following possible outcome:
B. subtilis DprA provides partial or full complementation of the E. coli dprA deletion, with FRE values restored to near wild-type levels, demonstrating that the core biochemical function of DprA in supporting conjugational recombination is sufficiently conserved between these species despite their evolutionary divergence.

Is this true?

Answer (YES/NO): NO